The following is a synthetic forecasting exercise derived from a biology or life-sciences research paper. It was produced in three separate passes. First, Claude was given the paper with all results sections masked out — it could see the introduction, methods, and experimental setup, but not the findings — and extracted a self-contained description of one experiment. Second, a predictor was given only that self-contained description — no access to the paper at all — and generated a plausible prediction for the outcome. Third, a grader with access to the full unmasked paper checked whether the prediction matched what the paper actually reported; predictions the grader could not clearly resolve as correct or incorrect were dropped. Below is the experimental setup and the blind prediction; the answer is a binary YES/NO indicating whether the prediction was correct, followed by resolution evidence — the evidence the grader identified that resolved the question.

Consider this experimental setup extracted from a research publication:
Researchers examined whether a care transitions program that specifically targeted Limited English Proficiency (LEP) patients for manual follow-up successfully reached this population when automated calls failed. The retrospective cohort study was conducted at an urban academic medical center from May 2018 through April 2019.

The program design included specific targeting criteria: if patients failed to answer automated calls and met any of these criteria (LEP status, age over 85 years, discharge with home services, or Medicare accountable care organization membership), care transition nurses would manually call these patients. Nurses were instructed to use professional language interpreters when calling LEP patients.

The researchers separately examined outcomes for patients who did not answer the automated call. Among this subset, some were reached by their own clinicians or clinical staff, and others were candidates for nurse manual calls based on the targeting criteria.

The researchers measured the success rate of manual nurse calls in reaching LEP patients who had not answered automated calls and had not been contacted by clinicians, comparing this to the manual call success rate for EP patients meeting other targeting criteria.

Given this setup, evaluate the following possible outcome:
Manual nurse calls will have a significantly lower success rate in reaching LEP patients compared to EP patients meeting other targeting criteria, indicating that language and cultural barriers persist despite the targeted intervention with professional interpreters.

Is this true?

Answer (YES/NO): NO